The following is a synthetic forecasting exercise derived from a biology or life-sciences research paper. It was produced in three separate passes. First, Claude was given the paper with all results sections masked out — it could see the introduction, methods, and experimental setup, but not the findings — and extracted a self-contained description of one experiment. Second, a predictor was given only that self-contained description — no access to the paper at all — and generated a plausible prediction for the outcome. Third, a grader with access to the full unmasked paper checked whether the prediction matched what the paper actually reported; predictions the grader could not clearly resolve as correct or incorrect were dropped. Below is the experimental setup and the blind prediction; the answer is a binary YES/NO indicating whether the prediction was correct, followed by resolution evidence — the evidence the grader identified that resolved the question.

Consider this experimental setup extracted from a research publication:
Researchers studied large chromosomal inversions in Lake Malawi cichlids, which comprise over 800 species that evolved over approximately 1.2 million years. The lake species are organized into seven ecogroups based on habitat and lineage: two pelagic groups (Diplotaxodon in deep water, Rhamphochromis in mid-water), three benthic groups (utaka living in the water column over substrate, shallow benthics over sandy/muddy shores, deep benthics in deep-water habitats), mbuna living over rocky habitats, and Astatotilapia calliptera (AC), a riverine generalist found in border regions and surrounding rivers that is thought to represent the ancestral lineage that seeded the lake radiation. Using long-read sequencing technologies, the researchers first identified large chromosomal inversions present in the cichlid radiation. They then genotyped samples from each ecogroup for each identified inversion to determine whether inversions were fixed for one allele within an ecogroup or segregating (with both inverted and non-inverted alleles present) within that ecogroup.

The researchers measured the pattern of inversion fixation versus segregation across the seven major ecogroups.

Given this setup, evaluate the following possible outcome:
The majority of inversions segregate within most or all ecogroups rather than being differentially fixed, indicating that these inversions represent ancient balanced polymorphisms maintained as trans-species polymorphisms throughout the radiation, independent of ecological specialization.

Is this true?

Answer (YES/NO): NO